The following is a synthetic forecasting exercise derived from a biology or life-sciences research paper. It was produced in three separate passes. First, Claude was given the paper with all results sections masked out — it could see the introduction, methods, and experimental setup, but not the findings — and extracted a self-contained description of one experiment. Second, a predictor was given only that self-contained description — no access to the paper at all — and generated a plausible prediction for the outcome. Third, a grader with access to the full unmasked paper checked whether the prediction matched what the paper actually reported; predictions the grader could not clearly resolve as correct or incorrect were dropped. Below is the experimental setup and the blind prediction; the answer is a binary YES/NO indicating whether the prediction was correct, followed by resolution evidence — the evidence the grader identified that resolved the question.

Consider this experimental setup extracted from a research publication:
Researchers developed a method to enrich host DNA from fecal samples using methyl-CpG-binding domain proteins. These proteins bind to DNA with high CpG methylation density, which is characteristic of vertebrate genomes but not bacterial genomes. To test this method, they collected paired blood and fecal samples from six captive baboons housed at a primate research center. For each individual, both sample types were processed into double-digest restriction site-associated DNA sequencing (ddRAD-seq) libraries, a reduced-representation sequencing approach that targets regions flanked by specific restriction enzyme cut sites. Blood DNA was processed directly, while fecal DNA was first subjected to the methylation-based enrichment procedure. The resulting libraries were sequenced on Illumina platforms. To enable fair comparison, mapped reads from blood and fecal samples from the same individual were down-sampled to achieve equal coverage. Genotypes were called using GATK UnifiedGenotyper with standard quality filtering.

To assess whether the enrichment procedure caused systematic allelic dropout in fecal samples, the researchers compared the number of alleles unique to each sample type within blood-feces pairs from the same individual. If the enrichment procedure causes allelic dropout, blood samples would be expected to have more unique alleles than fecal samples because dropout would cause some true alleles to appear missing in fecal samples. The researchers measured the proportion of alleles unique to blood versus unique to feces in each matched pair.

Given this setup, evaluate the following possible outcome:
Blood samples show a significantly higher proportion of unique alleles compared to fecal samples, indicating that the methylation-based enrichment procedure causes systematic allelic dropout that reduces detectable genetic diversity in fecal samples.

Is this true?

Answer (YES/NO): NO